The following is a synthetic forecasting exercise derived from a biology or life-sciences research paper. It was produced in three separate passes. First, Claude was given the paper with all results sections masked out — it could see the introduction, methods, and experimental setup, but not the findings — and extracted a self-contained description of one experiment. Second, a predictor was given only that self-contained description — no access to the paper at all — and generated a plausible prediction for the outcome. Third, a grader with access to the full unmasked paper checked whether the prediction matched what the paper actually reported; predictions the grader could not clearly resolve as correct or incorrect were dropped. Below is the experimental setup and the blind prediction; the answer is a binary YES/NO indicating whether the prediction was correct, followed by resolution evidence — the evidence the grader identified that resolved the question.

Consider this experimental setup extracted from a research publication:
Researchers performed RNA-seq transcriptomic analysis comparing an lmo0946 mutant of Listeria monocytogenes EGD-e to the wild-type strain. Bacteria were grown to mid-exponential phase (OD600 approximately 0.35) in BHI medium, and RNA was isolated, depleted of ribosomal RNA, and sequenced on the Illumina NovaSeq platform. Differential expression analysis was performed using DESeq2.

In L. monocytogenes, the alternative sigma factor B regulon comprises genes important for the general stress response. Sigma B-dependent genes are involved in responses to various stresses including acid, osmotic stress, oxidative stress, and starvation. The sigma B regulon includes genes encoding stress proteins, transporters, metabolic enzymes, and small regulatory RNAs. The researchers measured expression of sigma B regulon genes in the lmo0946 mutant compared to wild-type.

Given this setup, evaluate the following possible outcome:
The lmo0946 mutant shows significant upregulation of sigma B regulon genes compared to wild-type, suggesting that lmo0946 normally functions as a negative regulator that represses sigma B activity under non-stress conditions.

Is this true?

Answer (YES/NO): NO